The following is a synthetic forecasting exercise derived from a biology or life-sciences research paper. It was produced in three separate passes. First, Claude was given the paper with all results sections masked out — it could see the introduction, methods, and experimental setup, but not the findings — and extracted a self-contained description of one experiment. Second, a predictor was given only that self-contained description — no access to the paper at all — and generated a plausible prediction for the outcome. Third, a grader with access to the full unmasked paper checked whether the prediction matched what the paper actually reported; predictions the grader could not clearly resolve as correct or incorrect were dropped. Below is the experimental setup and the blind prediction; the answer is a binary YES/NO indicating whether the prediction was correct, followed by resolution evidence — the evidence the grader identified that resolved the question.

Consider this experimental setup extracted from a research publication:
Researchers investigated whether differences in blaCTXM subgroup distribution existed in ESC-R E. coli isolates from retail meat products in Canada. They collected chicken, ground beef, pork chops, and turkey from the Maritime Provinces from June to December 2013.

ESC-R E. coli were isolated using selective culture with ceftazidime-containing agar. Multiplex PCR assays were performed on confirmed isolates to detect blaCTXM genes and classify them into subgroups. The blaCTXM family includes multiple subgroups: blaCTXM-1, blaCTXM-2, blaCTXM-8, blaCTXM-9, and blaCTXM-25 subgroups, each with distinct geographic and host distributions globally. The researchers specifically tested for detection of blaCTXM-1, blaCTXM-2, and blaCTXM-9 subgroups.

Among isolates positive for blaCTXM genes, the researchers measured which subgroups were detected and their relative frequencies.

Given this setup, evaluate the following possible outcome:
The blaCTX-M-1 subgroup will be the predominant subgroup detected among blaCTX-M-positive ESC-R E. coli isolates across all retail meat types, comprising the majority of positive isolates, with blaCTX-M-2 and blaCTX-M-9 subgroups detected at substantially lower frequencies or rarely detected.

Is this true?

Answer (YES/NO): NO